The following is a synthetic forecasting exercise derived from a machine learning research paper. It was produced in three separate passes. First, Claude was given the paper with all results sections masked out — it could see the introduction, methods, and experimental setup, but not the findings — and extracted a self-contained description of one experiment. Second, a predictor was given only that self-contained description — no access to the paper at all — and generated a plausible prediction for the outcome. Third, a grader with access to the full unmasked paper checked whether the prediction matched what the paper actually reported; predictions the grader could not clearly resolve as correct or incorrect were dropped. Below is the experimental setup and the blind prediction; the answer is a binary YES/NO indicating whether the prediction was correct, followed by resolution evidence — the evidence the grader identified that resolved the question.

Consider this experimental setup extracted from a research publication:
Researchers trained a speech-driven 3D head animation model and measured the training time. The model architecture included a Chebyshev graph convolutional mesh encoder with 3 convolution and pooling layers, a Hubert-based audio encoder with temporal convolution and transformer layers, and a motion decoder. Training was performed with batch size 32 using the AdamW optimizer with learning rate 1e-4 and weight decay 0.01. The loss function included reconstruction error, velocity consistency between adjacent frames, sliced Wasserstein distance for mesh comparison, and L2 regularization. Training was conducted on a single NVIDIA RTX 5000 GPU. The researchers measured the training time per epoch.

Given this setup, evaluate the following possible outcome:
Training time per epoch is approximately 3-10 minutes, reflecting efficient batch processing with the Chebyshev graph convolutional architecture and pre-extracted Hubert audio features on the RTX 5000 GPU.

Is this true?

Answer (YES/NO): NO